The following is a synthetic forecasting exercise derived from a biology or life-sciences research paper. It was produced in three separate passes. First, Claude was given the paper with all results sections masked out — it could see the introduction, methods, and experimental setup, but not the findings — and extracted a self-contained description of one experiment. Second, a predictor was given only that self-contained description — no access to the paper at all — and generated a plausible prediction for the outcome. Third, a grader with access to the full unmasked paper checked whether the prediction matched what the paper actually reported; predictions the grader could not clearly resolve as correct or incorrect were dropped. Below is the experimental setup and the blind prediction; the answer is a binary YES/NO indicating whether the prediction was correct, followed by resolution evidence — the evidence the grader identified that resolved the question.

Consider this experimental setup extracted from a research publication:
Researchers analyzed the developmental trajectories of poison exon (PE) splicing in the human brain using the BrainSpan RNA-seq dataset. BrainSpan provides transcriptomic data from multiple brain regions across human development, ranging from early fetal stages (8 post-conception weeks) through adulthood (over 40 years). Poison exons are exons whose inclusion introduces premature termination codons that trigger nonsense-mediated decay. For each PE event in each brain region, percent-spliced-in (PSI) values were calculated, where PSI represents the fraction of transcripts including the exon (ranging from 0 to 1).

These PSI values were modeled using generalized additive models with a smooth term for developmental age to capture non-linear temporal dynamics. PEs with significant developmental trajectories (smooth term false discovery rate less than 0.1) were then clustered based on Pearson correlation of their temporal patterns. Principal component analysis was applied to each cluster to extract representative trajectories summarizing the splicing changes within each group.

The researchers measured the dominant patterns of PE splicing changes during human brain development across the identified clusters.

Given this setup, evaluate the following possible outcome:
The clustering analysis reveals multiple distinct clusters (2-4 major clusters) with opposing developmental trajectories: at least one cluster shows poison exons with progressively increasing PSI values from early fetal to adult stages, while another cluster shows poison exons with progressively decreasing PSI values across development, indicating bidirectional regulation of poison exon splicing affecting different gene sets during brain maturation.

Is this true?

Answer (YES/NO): YES